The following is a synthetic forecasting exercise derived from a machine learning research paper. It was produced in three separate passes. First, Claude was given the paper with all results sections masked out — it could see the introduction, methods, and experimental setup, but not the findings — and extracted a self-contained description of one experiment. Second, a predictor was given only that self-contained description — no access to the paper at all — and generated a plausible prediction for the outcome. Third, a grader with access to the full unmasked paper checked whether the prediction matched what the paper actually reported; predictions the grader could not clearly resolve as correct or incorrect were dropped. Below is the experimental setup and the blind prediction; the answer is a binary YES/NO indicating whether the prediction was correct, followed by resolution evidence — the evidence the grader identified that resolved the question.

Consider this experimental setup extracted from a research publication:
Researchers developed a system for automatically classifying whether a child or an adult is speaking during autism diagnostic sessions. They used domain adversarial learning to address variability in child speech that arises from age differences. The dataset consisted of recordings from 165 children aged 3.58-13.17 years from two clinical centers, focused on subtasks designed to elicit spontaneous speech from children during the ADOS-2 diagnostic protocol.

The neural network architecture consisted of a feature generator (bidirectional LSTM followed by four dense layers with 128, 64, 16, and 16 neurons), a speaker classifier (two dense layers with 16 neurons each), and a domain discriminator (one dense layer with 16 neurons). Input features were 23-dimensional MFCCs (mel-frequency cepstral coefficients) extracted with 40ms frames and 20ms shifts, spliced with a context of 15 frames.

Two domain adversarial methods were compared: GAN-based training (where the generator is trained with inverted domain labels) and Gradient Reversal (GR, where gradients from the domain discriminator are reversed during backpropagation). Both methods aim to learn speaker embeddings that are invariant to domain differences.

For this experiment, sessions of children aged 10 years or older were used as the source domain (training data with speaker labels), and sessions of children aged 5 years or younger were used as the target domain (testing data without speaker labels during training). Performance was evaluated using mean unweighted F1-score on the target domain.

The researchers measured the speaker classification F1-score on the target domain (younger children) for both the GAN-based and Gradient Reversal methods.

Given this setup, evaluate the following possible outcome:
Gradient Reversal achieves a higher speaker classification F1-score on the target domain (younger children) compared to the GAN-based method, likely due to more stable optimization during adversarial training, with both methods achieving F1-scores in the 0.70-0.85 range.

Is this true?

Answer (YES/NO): YES